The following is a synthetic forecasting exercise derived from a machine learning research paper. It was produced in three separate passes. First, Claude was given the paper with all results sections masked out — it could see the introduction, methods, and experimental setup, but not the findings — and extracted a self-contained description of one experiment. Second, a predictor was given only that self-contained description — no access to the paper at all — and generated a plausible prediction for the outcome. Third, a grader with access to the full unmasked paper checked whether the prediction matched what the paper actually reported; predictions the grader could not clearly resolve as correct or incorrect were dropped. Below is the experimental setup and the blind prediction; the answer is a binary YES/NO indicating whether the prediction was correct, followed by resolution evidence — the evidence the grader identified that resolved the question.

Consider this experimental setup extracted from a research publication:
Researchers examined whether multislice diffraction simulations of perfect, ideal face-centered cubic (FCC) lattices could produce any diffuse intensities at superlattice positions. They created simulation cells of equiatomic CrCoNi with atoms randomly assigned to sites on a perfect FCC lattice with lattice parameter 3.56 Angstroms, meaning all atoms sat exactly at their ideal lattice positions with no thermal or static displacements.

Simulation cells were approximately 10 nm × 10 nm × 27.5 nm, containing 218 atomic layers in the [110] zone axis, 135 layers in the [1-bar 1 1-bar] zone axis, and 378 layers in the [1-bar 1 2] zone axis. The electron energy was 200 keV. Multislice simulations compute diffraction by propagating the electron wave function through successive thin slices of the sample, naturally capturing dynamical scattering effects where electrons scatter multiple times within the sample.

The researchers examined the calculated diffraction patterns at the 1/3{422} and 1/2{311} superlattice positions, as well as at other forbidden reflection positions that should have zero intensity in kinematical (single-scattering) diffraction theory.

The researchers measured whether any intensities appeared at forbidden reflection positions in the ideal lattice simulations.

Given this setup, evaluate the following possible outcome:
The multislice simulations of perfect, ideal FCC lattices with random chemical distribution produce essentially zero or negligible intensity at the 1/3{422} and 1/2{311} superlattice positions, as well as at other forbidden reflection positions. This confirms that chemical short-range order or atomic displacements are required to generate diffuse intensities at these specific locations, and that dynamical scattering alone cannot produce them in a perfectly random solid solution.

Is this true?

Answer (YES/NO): NO